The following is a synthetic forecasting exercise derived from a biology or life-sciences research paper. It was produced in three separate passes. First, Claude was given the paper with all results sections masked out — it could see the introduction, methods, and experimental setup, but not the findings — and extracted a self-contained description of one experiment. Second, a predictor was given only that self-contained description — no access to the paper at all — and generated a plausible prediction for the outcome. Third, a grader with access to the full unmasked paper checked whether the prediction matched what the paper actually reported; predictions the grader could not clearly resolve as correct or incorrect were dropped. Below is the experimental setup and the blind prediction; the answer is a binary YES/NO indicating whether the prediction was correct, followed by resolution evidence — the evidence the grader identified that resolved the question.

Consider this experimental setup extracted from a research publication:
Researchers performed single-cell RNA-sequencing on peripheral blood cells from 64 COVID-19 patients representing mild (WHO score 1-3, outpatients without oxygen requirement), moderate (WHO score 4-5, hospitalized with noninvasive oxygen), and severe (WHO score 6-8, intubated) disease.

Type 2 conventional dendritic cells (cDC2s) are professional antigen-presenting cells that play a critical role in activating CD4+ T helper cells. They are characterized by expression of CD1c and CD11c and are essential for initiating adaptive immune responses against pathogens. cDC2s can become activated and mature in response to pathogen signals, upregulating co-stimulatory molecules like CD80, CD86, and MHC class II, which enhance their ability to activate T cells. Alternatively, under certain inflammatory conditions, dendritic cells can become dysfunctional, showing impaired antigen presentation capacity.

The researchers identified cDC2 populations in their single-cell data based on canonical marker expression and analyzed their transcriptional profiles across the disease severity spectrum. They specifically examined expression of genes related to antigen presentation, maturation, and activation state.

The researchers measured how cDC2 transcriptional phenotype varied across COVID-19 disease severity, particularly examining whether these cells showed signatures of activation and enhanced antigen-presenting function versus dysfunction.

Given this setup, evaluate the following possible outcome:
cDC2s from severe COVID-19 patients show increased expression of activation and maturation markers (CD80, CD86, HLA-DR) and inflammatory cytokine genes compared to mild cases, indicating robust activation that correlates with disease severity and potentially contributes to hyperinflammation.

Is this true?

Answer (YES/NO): NO